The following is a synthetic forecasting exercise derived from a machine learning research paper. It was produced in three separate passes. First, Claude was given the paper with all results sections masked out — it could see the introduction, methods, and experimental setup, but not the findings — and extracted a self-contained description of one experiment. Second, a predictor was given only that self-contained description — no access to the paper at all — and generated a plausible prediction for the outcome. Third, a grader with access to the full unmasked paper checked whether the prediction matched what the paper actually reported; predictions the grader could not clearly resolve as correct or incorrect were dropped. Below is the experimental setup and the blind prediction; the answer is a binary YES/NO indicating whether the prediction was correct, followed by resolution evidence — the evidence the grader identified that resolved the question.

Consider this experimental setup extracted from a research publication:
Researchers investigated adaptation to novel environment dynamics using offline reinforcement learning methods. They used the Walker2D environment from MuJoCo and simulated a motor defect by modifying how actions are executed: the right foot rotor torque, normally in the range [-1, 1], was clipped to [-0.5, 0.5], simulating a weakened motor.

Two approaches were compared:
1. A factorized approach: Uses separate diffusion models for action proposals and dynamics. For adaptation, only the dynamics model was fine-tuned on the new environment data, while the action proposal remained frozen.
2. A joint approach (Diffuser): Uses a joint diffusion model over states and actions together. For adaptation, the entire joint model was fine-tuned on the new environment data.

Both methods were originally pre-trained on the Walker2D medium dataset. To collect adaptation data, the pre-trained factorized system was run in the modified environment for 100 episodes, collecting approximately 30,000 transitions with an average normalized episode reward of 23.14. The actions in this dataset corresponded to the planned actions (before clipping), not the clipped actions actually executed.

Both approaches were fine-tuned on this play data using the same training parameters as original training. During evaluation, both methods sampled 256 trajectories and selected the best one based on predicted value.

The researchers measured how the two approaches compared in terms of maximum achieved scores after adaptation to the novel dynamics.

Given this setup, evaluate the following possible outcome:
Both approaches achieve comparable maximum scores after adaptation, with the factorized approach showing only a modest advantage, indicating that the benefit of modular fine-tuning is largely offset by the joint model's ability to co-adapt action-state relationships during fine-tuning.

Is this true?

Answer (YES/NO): NO